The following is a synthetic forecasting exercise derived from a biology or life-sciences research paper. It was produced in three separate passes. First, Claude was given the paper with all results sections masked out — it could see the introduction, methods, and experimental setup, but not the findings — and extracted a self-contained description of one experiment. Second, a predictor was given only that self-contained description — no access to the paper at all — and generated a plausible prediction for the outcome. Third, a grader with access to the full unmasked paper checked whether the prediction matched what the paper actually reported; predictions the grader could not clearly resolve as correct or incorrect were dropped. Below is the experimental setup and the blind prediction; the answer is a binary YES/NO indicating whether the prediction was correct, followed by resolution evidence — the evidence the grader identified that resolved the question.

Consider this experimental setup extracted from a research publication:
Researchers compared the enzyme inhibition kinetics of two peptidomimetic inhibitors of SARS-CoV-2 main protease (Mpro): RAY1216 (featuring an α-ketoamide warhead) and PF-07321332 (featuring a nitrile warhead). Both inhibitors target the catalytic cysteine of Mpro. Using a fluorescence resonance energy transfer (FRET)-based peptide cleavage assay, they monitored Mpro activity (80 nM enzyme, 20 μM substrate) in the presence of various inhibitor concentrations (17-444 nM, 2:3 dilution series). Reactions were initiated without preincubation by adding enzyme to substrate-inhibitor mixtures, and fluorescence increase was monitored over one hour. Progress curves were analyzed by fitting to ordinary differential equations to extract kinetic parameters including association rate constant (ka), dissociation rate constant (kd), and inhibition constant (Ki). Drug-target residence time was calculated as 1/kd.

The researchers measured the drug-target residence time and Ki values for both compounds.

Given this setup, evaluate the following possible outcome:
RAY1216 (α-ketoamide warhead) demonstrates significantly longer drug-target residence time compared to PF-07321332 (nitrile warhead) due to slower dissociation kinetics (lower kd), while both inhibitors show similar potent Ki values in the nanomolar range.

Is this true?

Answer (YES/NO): YES